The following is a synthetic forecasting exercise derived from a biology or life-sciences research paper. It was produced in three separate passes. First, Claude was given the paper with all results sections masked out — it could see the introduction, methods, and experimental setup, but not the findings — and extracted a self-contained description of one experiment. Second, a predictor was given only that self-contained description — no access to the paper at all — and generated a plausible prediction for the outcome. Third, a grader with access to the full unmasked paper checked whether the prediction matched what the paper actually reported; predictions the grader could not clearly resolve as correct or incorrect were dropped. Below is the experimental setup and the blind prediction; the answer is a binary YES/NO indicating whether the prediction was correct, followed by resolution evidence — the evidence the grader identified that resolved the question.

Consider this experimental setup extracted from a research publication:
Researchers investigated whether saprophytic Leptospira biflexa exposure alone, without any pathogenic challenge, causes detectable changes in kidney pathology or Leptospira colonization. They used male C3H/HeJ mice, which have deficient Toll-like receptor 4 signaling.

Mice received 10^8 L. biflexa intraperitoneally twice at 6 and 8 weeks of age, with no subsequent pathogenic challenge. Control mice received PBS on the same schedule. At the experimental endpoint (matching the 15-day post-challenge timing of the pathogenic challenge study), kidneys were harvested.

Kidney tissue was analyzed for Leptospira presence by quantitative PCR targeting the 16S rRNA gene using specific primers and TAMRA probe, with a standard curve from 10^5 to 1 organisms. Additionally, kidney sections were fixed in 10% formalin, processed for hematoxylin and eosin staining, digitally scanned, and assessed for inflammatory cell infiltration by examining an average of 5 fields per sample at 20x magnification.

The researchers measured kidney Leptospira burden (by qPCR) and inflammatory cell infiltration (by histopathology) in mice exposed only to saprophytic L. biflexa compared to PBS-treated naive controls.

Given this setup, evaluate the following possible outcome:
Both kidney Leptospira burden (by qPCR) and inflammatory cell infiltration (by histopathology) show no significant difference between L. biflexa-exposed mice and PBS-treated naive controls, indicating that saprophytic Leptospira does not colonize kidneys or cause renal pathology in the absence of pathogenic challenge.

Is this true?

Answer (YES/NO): YES